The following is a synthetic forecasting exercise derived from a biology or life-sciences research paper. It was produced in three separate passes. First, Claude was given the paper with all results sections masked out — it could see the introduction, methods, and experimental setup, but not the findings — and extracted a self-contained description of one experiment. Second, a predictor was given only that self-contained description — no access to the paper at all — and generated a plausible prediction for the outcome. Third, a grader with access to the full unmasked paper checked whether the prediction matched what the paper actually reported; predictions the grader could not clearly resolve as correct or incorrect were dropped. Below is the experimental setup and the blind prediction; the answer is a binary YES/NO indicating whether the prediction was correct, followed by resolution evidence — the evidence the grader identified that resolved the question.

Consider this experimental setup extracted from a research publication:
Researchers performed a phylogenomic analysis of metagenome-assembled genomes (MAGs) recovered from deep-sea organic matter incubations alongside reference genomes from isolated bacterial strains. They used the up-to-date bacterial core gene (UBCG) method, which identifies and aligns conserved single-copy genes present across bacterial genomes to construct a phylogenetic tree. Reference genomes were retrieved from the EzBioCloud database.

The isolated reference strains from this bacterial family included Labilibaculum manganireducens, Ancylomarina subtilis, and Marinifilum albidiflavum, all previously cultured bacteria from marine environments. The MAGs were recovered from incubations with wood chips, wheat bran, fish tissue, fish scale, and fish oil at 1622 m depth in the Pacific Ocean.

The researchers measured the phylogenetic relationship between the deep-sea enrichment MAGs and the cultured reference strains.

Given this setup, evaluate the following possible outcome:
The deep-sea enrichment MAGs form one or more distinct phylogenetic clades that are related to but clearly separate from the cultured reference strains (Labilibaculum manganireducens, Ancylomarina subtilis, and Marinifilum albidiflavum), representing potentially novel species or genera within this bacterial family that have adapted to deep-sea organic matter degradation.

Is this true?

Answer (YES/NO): NO